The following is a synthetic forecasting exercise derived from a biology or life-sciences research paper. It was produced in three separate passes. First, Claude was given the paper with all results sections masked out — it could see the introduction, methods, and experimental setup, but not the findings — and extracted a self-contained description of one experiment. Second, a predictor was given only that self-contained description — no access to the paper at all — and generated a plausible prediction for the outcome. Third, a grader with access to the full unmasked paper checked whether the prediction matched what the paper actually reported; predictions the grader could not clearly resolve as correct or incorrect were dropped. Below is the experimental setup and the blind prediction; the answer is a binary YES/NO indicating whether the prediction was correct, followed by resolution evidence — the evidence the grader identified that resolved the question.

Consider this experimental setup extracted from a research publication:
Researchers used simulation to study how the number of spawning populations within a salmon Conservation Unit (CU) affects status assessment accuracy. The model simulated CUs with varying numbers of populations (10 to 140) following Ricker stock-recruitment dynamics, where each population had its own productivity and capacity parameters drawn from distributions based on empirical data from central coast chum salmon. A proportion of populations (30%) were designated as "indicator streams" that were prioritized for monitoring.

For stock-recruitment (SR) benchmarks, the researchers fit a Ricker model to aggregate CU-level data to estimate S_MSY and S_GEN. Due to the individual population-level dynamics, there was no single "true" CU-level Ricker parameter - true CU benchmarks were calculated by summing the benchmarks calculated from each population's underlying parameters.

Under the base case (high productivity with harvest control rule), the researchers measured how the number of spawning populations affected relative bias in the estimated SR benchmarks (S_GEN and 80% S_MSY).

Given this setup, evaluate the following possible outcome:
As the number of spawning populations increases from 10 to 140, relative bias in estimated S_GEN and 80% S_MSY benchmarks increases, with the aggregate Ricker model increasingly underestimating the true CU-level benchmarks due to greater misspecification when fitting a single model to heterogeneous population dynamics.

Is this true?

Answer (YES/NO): NO